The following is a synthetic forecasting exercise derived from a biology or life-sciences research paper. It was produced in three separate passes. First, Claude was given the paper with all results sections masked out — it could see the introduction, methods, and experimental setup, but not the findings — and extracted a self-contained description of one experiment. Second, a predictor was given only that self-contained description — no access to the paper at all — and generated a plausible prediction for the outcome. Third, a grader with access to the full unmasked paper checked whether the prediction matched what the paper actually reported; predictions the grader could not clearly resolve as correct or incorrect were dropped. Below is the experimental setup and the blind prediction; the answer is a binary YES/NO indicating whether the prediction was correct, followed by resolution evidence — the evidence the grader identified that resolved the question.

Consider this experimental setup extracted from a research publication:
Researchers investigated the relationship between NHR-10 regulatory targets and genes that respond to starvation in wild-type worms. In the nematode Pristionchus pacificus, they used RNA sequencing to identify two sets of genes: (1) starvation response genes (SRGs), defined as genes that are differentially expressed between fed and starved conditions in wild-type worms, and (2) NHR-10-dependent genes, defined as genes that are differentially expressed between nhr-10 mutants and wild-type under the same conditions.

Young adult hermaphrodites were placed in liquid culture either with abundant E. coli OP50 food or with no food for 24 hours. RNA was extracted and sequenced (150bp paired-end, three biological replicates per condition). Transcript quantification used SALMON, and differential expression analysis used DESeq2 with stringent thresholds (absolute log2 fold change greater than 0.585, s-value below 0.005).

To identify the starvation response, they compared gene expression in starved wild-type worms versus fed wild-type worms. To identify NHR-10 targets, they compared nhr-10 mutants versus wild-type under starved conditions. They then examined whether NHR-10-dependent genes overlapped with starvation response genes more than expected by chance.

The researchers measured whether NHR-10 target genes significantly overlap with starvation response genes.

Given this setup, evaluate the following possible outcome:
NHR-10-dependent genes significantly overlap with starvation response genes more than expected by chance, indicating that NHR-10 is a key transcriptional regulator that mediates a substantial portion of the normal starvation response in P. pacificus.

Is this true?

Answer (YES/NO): NO